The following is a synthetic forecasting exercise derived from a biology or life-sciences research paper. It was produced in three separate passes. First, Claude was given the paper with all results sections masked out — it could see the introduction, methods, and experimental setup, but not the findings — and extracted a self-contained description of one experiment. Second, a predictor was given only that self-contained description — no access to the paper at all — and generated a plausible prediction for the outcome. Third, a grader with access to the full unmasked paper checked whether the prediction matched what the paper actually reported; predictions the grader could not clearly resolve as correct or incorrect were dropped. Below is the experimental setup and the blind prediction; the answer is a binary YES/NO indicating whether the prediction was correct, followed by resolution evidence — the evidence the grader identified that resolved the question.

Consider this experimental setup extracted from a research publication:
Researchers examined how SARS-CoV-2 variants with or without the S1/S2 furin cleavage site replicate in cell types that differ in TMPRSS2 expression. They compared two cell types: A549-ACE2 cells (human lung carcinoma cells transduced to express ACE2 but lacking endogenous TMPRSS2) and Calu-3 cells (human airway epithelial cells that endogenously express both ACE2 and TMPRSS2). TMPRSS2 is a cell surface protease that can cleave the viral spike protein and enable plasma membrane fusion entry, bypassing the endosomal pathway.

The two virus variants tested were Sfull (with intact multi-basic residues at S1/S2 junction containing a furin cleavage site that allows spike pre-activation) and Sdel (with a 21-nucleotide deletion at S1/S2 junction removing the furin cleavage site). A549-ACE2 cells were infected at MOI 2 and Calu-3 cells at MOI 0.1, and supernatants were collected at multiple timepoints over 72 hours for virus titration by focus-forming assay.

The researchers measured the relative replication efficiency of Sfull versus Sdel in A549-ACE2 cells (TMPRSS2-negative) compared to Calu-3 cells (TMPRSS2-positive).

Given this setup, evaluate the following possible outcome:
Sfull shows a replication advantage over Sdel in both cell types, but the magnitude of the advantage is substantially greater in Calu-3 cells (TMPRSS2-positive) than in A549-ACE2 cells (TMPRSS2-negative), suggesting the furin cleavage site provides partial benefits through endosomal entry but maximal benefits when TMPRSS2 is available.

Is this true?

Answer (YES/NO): NO